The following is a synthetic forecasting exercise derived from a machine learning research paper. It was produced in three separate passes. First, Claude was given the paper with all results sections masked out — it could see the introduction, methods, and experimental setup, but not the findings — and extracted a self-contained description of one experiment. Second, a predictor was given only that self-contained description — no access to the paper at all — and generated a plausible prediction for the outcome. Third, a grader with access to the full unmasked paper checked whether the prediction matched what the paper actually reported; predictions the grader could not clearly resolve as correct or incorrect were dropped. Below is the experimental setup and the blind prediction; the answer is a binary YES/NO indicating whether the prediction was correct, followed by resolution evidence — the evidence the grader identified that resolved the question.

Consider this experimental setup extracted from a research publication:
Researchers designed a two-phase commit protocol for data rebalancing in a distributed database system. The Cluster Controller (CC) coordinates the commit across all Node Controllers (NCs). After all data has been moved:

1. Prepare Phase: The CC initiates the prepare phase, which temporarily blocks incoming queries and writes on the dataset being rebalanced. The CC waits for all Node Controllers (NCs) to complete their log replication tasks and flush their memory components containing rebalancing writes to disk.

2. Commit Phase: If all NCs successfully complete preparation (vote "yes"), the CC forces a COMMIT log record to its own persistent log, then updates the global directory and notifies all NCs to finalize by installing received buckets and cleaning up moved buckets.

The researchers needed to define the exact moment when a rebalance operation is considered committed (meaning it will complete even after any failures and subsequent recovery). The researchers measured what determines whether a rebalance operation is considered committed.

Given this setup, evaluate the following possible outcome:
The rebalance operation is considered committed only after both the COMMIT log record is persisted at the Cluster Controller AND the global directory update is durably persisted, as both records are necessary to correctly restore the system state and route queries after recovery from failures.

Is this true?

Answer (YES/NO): NO